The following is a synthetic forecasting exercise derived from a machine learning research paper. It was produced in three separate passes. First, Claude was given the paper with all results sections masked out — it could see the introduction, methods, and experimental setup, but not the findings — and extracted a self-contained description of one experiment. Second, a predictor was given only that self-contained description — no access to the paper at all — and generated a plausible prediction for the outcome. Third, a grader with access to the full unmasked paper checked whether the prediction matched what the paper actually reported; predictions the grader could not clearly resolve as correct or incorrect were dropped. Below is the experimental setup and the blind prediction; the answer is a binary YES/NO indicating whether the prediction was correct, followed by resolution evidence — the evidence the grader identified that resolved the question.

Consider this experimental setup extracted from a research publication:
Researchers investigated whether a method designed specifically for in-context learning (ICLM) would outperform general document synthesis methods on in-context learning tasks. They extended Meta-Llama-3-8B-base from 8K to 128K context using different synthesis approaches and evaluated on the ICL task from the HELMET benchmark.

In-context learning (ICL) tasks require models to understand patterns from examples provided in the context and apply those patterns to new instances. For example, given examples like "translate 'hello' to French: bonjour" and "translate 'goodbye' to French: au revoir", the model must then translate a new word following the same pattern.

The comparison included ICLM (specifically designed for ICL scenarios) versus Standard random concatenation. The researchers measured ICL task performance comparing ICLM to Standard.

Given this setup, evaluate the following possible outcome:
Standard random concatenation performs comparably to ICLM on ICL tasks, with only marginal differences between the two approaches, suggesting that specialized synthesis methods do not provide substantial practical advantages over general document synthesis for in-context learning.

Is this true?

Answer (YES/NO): YES